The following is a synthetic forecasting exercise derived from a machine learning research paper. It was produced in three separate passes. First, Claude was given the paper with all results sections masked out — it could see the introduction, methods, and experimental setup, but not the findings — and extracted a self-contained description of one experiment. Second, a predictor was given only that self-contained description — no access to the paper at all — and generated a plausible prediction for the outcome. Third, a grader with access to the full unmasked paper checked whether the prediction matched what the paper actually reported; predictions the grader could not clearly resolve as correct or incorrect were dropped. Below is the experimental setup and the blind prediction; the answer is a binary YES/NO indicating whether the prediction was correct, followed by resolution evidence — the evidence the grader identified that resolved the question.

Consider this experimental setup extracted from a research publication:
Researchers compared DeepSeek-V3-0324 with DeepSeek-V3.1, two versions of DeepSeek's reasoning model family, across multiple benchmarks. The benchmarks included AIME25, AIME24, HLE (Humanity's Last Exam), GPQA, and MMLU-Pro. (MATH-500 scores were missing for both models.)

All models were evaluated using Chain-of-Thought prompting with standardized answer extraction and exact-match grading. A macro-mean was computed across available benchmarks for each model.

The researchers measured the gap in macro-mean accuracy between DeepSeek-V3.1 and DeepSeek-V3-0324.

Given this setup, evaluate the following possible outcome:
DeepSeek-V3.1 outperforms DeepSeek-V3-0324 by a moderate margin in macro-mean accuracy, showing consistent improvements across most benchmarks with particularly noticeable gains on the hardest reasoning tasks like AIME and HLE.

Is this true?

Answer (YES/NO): NO